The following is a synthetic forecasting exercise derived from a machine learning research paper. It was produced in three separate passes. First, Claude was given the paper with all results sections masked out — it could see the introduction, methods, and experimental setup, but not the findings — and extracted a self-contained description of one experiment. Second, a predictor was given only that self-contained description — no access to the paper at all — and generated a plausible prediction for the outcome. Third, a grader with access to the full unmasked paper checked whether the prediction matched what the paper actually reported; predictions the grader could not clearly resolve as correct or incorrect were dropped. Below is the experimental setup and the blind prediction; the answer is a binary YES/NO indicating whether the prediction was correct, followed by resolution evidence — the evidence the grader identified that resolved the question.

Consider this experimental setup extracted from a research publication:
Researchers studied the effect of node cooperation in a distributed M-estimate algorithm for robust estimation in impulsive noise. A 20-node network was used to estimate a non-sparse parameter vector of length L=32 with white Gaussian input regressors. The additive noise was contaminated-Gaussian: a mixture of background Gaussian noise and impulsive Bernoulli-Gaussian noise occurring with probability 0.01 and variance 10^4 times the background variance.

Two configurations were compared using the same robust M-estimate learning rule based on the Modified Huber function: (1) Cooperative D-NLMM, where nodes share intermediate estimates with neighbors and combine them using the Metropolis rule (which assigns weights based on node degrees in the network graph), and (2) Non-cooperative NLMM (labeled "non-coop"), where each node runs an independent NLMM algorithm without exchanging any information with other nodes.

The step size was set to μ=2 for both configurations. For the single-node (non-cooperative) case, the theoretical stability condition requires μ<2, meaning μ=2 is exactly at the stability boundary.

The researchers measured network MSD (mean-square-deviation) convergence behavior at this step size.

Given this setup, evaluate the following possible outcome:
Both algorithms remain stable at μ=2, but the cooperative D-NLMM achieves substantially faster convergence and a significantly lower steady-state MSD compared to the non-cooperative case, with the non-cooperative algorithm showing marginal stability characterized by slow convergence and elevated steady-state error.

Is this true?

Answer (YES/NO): NO